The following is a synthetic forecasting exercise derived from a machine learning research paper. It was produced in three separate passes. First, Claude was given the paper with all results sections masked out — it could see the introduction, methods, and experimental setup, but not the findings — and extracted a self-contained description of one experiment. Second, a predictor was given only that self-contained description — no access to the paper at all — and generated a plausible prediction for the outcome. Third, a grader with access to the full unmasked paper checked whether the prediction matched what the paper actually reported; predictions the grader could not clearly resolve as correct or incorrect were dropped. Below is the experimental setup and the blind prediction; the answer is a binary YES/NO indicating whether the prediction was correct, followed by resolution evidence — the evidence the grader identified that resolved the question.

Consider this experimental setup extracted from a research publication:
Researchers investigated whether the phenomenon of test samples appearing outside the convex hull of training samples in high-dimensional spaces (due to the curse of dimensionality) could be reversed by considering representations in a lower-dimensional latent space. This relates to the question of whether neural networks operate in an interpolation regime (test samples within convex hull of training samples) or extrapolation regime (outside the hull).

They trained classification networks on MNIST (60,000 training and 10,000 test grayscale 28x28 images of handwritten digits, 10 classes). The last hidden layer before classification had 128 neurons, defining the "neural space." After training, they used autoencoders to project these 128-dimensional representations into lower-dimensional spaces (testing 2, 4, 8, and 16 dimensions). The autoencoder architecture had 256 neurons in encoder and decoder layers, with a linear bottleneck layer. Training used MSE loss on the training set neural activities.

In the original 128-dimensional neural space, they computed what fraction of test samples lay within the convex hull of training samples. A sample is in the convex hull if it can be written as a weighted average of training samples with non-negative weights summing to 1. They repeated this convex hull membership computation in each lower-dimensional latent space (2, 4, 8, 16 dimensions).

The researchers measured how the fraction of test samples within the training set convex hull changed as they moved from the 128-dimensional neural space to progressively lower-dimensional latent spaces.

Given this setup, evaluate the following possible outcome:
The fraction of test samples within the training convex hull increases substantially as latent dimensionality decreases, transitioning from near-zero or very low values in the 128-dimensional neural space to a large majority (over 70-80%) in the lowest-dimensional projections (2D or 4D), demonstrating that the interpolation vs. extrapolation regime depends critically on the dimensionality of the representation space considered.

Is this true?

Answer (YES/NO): YES